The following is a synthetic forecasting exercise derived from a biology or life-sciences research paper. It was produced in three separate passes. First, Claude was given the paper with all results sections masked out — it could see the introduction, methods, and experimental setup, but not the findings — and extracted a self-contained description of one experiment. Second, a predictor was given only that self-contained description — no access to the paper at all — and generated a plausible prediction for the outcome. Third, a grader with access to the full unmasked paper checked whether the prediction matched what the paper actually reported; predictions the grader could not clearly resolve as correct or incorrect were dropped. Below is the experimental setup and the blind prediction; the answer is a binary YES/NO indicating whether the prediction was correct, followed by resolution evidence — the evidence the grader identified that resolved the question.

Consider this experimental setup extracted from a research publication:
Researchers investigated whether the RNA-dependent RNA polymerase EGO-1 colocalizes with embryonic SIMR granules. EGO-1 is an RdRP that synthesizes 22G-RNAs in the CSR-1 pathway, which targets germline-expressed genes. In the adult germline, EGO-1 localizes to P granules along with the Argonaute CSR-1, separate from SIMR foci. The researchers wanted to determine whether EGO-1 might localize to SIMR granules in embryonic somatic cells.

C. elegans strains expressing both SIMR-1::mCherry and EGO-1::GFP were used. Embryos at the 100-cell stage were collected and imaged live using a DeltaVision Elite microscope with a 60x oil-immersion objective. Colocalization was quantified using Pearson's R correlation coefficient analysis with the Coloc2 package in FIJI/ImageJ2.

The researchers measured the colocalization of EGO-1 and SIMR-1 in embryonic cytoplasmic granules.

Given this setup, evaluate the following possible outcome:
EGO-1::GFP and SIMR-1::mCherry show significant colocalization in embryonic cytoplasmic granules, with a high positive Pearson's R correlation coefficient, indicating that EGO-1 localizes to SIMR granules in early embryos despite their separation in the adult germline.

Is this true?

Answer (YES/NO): NO